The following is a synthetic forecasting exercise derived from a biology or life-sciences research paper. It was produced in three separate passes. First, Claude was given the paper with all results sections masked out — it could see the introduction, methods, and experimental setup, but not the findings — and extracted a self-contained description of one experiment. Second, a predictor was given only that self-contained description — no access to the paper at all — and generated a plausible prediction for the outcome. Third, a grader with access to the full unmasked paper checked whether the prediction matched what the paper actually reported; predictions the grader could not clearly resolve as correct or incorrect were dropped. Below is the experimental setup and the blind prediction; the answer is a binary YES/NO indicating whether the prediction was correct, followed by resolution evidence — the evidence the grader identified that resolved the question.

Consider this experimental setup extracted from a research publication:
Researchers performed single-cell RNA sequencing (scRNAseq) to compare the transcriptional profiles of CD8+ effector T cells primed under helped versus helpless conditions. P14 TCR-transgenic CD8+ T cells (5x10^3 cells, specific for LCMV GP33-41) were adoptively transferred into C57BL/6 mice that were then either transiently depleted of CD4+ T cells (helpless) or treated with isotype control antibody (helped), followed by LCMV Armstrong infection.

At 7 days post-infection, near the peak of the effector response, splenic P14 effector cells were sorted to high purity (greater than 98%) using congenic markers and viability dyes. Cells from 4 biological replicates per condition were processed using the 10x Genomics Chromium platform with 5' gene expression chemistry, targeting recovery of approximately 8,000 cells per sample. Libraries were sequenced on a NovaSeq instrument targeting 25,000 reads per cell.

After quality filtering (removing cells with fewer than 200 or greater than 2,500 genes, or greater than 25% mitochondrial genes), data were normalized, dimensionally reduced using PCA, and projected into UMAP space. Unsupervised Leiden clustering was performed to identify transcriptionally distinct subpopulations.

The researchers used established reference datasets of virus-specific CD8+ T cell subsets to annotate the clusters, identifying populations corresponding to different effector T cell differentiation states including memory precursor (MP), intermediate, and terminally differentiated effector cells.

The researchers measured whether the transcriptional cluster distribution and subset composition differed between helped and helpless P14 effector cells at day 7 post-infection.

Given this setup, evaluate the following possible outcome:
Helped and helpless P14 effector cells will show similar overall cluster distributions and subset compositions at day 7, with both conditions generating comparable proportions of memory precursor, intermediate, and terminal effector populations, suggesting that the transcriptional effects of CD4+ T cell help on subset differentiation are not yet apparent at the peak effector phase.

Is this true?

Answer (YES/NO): NO